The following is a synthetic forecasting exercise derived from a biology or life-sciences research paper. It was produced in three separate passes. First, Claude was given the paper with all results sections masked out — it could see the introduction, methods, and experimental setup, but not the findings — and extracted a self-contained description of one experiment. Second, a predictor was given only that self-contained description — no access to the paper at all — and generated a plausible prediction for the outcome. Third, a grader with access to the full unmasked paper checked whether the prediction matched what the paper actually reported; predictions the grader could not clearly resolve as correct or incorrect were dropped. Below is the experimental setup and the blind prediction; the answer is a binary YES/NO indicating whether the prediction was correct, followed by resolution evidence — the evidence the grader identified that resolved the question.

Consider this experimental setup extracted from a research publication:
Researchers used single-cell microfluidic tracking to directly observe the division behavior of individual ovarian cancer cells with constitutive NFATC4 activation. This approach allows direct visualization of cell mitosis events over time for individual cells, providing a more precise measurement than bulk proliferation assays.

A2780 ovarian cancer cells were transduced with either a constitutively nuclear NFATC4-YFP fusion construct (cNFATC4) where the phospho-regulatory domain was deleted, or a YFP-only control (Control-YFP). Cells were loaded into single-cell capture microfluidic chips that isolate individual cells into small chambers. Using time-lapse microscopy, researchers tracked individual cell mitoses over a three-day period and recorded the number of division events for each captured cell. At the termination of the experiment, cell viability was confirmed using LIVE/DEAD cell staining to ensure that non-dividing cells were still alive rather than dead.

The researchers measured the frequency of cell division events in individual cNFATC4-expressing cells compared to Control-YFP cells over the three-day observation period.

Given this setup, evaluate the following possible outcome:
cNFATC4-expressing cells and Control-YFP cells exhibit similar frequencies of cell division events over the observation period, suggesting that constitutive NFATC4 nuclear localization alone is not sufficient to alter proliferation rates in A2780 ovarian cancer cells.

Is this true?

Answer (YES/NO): NO